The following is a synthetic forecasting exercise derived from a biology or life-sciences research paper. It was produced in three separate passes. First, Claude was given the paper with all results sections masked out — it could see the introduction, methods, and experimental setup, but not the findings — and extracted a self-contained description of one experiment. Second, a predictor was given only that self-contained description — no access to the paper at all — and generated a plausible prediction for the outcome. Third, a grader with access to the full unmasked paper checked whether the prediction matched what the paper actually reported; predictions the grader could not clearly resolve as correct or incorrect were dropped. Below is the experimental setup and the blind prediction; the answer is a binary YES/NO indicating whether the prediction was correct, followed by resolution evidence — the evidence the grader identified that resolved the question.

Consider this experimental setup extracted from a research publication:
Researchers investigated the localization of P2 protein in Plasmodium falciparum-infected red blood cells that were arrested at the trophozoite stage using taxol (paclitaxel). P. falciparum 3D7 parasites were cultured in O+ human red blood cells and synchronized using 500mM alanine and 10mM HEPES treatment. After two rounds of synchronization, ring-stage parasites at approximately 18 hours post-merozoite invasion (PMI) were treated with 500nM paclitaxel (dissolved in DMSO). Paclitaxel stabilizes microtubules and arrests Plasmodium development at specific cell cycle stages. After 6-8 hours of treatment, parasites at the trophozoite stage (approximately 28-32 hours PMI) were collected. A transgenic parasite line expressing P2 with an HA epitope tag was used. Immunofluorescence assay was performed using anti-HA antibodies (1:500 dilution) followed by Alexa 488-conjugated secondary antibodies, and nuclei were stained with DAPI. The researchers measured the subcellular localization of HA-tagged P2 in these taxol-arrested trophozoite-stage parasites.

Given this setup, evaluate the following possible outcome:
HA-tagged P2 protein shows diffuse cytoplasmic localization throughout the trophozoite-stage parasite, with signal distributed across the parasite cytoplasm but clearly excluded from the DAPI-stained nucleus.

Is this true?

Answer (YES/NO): NO